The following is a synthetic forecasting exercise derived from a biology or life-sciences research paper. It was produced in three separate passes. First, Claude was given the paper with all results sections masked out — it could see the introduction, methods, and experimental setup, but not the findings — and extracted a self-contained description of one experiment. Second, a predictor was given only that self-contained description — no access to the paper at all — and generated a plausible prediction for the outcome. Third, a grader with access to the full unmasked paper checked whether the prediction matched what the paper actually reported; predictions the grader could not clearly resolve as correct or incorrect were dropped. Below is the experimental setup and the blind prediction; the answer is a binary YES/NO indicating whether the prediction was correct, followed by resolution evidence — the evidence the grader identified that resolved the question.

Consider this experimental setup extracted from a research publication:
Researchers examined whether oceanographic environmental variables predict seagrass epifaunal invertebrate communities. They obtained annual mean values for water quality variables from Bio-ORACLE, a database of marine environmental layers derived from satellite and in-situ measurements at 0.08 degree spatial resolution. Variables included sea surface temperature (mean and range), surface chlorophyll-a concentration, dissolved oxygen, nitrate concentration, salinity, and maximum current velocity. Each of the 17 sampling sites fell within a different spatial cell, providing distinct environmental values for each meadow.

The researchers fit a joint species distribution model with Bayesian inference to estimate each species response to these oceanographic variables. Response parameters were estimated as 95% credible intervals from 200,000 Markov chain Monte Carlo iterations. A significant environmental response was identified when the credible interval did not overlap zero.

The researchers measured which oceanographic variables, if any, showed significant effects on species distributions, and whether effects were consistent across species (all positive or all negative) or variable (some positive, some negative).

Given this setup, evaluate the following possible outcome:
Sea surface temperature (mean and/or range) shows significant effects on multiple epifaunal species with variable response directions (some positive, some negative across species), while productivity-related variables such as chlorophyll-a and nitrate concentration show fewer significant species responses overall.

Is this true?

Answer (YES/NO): NO